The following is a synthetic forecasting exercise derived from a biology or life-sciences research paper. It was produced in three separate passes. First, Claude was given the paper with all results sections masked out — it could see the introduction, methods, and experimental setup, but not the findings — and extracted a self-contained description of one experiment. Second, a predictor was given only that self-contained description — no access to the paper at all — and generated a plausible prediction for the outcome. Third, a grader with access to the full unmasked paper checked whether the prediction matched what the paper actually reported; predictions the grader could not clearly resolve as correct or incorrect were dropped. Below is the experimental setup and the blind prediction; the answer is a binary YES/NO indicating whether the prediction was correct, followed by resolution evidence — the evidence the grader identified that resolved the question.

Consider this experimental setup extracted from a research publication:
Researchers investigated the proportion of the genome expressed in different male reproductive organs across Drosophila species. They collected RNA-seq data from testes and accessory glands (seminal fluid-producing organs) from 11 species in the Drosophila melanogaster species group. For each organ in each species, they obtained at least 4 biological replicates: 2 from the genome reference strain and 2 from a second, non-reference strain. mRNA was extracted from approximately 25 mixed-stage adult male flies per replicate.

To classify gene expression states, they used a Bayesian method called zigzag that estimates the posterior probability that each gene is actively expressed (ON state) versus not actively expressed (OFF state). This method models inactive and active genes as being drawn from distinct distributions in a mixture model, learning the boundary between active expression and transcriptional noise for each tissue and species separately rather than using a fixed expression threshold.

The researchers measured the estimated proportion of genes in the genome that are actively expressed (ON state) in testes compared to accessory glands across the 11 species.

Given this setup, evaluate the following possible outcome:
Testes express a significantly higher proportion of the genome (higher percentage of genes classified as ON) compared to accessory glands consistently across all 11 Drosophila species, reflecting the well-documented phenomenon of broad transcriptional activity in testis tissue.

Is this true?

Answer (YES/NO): YES